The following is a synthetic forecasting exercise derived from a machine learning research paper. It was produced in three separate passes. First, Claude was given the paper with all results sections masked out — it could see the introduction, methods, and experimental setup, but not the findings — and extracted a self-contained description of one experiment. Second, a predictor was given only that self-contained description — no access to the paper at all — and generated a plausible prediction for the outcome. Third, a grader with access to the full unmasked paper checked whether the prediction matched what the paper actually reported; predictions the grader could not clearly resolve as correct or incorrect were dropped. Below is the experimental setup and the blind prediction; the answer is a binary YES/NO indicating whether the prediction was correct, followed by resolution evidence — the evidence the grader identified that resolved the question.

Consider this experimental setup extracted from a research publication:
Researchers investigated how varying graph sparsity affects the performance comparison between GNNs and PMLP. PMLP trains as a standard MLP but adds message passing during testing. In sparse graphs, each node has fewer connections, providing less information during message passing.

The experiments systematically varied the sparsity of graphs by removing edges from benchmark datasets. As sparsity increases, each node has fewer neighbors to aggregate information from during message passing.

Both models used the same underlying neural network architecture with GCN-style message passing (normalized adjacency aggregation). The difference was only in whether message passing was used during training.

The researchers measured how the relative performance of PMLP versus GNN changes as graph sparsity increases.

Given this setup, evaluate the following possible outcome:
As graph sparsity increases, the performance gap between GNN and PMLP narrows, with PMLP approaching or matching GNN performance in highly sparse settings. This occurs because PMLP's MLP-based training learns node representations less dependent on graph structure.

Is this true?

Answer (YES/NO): NO